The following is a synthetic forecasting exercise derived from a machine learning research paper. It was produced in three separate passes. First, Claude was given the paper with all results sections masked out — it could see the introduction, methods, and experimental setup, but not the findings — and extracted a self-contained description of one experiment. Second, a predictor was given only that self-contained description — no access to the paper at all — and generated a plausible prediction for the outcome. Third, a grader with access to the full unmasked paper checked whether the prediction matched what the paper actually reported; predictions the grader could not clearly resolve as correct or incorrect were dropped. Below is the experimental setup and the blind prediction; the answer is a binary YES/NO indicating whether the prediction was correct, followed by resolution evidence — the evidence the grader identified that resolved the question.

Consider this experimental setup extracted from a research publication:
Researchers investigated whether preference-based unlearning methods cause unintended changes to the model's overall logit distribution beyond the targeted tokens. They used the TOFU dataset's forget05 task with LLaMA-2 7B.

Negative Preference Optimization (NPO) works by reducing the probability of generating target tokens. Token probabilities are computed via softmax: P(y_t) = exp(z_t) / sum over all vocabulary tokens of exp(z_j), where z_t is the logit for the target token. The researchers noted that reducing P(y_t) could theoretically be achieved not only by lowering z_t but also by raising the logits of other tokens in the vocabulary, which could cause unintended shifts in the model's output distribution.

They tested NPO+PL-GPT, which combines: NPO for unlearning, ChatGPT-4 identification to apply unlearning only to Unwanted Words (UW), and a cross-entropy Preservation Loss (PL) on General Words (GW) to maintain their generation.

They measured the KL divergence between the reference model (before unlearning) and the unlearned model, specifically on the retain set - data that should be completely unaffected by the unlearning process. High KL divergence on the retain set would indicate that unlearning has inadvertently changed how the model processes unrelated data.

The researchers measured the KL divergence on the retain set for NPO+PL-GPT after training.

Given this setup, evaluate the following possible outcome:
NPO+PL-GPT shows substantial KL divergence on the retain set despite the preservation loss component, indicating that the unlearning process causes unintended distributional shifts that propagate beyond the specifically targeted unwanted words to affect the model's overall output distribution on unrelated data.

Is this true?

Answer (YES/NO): YES